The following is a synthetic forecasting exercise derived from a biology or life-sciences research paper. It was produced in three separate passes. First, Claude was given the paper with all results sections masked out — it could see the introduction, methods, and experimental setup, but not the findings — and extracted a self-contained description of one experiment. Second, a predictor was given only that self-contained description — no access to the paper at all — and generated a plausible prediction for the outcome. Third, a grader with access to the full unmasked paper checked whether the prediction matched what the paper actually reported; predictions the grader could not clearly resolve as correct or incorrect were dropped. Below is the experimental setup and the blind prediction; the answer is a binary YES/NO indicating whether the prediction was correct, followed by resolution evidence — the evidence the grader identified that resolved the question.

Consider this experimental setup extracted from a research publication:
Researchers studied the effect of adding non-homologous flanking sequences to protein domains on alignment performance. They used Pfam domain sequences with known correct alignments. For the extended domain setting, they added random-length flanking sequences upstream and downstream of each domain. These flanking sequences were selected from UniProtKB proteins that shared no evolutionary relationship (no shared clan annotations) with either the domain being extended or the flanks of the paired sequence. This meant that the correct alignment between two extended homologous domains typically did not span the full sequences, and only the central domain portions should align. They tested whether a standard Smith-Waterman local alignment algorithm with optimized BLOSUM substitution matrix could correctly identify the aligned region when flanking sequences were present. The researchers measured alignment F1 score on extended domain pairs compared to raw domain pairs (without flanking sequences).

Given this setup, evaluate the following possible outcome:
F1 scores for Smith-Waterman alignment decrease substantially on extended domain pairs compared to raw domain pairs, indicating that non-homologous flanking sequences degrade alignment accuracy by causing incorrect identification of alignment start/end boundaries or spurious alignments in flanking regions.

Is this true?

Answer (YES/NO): YES